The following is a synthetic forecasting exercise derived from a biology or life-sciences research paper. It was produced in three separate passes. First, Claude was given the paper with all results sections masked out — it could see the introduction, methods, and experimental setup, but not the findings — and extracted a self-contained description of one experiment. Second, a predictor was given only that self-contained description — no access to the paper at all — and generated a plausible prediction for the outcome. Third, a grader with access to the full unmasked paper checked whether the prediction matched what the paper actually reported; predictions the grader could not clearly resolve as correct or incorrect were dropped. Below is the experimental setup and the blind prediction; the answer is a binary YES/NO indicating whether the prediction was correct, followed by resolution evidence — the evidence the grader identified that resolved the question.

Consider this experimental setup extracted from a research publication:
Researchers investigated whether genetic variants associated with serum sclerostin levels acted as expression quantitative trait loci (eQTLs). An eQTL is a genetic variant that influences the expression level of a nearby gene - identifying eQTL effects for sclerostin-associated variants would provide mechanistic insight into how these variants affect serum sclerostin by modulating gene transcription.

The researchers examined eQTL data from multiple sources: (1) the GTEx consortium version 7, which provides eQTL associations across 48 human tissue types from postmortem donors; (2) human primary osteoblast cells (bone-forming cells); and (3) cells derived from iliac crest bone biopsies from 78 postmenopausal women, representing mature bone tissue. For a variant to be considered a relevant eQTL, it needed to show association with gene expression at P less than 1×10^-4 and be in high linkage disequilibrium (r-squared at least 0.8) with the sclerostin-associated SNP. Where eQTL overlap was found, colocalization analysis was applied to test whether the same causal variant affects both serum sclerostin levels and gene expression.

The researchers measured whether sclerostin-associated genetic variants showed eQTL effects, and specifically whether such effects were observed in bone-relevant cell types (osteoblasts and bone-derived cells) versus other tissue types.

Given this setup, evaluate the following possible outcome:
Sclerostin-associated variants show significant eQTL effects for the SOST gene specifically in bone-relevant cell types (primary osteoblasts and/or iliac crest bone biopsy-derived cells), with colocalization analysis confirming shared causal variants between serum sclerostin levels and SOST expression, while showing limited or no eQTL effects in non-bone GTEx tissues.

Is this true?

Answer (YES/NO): NO